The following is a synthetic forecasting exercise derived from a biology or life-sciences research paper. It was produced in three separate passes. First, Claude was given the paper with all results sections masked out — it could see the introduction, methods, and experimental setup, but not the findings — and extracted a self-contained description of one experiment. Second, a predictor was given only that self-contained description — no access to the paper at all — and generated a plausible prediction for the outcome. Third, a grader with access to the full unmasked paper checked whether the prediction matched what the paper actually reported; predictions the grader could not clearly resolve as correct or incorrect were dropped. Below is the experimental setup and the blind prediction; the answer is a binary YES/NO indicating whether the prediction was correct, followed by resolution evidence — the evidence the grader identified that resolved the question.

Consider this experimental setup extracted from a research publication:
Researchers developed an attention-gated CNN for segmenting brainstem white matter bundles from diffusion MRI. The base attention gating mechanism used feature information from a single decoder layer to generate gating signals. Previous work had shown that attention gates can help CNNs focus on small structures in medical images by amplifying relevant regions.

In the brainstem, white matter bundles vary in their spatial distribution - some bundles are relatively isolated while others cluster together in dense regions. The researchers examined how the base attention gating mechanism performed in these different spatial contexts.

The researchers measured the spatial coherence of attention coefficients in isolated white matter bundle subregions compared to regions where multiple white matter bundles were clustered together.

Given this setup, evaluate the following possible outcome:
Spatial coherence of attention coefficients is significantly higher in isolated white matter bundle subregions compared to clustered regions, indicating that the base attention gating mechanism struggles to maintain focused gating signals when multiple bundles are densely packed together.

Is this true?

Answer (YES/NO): YES